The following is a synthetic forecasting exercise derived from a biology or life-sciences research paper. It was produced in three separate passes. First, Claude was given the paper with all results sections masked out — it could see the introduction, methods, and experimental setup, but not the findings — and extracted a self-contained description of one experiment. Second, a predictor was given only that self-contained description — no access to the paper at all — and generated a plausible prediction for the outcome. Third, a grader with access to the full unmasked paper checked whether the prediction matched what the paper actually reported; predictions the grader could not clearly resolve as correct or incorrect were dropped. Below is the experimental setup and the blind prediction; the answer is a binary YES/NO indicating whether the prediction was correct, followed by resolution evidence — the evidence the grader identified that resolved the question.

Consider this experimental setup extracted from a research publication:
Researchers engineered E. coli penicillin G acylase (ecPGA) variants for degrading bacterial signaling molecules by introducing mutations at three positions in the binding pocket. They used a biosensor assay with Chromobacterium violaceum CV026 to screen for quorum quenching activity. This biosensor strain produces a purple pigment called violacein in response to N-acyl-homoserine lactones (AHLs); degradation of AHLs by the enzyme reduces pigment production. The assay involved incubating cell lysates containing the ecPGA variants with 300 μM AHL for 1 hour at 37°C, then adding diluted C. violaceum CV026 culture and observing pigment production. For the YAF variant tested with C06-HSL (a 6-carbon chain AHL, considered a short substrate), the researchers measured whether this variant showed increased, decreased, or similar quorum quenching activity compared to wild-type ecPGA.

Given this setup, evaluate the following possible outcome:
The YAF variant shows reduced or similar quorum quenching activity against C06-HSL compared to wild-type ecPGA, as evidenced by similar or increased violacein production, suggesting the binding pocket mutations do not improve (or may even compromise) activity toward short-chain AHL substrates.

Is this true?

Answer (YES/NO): YES